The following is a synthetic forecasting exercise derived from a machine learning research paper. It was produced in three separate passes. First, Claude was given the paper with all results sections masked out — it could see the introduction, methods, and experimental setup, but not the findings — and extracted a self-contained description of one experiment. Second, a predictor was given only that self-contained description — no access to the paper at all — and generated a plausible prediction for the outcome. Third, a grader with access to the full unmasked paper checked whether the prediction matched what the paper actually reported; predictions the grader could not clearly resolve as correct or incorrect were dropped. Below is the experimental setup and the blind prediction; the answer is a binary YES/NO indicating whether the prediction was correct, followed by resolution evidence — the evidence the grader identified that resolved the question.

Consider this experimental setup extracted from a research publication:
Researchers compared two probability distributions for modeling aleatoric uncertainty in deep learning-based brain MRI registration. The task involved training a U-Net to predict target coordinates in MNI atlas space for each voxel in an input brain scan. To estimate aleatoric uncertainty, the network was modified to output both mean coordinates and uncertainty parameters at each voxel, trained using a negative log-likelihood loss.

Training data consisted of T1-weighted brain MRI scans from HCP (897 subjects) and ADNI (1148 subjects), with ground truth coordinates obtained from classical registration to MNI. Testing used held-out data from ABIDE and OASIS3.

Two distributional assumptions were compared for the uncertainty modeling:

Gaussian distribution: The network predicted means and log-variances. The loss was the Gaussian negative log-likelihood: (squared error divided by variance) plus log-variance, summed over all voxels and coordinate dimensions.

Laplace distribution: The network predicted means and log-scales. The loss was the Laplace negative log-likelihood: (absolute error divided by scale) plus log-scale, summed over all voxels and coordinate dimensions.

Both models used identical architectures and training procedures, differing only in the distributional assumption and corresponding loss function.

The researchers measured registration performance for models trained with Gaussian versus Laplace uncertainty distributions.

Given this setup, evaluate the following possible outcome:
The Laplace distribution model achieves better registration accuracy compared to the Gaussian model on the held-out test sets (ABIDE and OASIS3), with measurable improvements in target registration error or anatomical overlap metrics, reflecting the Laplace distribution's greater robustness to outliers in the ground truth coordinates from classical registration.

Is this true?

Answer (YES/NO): NO